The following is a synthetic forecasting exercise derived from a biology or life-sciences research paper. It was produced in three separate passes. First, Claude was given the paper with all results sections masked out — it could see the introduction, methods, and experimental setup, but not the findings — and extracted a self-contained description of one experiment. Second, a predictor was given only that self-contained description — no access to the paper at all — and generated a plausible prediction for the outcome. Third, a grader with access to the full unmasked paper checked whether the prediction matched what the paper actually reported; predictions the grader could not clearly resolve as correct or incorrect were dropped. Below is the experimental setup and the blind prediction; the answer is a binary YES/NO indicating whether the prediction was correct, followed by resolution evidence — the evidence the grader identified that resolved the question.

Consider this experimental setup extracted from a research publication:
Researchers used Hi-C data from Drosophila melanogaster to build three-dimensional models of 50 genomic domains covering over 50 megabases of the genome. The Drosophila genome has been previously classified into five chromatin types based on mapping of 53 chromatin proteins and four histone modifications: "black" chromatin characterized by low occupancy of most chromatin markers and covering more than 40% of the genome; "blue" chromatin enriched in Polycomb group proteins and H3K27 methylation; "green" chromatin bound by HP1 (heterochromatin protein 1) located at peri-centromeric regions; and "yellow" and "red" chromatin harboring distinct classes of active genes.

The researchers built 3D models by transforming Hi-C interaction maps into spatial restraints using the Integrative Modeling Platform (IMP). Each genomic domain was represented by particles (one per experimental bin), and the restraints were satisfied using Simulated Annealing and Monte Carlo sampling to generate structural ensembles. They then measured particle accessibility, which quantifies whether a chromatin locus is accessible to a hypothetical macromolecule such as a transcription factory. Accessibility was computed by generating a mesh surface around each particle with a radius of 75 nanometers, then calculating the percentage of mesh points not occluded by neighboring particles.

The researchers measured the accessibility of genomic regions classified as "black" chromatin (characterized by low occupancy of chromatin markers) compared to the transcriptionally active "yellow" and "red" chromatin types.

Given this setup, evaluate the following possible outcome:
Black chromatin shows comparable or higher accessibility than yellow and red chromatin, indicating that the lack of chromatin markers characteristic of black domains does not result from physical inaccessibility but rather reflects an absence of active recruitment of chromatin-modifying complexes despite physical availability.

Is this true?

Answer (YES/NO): NO